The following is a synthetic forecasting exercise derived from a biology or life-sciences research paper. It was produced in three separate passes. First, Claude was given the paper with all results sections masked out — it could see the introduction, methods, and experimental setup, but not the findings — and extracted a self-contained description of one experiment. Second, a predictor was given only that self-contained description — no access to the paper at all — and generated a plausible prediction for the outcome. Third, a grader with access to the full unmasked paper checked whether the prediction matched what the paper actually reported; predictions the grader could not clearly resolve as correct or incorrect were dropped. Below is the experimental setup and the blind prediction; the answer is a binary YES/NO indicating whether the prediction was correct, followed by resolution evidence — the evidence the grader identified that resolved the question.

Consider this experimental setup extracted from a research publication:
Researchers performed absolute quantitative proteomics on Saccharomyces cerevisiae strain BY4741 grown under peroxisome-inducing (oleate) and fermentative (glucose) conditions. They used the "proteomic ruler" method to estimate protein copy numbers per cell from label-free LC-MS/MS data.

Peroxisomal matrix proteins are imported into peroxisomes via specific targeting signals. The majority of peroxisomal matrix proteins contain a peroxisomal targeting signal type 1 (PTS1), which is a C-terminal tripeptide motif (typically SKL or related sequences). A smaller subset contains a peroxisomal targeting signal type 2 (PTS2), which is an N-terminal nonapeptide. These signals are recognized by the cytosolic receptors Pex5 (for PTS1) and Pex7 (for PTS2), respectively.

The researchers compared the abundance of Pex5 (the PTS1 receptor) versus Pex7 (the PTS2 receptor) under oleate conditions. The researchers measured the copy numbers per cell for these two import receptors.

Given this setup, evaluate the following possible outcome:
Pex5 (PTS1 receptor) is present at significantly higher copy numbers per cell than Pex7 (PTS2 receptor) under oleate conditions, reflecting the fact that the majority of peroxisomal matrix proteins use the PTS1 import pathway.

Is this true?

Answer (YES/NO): NO